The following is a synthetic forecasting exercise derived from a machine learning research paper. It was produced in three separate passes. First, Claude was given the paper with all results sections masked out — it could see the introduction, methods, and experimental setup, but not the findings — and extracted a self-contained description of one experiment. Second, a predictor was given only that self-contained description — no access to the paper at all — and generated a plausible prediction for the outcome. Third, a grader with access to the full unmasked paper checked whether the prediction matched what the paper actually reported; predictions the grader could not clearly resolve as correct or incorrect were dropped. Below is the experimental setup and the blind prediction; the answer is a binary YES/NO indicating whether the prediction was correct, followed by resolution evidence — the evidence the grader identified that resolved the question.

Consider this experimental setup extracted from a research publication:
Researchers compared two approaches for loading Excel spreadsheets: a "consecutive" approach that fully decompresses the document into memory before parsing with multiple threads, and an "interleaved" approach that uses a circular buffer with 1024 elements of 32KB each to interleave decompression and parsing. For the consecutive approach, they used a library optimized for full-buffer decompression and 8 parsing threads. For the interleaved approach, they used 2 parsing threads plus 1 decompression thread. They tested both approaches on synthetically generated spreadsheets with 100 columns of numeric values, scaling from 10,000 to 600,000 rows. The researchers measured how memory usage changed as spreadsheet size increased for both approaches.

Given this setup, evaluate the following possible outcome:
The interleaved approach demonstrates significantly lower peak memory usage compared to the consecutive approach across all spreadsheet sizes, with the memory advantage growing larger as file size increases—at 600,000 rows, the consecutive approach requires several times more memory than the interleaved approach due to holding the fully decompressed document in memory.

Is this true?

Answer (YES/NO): YES